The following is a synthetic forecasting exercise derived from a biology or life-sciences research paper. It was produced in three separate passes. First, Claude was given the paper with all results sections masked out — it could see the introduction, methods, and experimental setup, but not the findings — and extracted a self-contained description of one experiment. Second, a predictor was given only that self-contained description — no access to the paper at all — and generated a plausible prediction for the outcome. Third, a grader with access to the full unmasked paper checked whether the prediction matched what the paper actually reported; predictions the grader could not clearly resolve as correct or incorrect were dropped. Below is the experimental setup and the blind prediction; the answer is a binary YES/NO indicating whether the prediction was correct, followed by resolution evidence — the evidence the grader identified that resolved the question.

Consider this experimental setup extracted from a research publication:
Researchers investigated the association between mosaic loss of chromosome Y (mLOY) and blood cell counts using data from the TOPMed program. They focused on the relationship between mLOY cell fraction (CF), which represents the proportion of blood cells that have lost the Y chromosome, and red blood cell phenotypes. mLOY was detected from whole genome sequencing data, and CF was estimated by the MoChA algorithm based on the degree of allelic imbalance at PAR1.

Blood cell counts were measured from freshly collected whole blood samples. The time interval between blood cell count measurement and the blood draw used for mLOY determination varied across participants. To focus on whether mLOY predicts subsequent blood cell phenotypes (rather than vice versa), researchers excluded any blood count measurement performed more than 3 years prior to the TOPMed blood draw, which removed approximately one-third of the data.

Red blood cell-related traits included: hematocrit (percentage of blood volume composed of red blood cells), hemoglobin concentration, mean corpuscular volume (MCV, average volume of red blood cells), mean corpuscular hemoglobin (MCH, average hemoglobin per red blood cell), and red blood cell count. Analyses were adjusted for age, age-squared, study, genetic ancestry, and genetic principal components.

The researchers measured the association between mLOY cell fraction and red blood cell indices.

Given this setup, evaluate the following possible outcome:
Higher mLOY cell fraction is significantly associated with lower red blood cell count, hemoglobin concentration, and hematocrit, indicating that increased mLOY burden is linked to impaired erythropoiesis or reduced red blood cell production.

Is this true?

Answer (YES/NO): NO